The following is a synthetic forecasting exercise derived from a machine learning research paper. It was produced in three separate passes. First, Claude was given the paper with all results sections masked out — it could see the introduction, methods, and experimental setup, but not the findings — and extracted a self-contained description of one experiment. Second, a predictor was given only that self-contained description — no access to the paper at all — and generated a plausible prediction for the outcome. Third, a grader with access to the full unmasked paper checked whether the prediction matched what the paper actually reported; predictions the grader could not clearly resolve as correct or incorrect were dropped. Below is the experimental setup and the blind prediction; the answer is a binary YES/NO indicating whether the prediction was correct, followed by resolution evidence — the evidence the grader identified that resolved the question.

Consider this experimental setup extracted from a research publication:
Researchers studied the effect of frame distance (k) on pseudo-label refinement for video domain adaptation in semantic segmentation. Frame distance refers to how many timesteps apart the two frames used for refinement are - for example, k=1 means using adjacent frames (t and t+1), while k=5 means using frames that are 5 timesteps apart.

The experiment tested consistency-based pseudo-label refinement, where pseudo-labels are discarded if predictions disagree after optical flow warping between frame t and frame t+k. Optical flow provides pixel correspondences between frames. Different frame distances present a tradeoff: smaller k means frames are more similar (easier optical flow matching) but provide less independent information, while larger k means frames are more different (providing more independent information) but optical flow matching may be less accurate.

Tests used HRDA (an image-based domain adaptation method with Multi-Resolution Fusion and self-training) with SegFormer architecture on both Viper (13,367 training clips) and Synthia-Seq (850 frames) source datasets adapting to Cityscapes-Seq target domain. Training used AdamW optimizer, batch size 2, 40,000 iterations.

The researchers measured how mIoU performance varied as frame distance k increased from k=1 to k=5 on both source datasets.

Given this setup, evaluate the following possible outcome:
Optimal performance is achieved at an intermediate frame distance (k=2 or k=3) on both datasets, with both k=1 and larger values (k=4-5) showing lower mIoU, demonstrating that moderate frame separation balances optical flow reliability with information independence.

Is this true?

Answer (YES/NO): NO